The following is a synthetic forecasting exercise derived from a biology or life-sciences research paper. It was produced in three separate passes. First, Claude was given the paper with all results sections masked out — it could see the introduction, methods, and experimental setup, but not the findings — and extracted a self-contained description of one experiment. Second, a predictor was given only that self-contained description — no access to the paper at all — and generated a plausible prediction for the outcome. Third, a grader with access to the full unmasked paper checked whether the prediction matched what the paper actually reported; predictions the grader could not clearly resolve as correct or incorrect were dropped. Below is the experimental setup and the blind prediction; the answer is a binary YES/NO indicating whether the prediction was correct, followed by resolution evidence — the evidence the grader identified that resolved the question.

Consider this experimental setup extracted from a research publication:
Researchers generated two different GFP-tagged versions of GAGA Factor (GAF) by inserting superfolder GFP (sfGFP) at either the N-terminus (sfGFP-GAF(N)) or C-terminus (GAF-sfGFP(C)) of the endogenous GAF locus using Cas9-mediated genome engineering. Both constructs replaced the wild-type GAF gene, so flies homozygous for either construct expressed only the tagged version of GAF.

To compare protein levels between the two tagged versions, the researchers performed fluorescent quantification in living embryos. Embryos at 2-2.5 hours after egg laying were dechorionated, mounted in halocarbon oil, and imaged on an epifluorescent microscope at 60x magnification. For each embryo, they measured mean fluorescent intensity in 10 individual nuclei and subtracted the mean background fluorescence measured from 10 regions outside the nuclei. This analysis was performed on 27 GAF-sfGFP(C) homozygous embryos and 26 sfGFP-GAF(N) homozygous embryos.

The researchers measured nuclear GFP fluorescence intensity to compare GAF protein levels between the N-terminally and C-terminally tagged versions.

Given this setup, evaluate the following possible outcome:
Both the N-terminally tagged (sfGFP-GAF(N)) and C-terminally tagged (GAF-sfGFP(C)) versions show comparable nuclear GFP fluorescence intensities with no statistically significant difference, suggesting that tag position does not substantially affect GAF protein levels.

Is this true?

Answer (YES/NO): YES